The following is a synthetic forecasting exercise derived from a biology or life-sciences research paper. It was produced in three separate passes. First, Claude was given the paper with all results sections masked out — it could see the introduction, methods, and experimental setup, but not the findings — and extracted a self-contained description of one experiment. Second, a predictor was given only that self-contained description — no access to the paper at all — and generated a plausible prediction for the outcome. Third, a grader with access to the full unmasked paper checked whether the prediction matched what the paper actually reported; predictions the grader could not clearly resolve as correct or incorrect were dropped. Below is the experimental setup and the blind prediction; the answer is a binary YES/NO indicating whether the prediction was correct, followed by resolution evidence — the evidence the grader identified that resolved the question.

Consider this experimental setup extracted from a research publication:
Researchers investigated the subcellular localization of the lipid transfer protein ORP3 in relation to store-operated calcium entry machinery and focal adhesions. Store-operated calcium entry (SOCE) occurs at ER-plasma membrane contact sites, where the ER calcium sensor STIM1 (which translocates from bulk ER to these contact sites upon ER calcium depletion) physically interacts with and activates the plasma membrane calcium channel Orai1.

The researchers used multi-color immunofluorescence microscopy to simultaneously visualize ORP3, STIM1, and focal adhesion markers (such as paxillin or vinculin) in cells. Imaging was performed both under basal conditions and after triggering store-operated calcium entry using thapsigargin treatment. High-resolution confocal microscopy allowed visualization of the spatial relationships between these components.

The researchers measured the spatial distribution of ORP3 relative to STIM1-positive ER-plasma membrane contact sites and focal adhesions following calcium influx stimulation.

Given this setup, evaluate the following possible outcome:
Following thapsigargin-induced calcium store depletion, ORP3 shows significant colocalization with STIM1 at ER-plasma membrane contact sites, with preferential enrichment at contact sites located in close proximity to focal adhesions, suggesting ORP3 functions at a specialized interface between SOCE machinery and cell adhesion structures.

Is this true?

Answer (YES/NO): YES